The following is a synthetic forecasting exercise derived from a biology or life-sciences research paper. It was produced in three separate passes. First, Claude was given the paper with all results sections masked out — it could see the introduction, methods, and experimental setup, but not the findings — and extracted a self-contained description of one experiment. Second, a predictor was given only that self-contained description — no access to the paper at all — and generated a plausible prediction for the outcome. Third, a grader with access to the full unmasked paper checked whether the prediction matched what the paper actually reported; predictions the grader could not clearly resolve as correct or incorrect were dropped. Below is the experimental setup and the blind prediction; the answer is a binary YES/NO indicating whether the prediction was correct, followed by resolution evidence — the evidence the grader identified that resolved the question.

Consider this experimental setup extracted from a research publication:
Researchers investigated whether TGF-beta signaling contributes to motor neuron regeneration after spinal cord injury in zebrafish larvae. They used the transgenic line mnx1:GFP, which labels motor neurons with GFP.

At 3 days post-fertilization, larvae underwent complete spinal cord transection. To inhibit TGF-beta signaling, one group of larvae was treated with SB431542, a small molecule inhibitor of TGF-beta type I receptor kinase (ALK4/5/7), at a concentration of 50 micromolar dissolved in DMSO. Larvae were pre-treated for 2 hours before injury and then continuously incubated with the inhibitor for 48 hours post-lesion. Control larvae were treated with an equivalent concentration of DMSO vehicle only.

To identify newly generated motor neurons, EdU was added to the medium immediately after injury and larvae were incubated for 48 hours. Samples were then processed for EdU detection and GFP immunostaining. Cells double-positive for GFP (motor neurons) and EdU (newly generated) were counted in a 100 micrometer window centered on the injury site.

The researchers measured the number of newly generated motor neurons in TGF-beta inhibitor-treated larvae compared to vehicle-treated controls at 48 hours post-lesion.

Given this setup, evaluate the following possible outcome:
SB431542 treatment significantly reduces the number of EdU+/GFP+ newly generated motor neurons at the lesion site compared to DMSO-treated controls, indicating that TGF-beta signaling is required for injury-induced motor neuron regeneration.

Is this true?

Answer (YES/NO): YES